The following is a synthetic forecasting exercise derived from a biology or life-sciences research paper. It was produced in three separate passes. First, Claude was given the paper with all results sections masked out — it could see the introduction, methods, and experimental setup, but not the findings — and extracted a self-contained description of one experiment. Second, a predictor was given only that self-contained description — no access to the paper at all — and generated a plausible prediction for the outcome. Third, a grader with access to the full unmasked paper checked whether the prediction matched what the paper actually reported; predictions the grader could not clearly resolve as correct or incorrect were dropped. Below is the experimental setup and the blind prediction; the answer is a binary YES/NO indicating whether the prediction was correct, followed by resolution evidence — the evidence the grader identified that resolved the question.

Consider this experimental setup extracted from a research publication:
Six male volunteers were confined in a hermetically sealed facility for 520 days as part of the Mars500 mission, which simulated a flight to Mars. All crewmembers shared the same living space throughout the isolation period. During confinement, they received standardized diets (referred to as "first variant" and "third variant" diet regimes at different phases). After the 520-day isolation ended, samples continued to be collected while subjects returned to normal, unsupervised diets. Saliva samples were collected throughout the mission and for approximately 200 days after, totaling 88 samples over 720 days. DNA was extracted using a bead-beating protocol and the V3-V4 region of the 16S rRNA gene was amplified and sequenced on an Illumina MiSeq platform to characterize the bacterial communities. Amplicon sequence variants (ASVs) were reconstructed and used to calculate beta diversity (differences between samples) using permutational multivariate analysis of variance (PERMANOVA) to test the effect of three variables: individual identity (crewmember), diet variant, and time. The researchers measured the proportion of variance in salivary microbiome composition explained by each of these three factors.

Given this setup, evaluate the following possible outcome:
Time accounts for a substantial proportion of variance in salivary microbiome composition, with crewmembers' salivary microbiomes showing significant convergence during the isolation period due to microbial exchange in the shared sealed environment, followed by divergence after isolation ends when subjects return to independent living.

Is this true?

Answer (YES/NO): NO